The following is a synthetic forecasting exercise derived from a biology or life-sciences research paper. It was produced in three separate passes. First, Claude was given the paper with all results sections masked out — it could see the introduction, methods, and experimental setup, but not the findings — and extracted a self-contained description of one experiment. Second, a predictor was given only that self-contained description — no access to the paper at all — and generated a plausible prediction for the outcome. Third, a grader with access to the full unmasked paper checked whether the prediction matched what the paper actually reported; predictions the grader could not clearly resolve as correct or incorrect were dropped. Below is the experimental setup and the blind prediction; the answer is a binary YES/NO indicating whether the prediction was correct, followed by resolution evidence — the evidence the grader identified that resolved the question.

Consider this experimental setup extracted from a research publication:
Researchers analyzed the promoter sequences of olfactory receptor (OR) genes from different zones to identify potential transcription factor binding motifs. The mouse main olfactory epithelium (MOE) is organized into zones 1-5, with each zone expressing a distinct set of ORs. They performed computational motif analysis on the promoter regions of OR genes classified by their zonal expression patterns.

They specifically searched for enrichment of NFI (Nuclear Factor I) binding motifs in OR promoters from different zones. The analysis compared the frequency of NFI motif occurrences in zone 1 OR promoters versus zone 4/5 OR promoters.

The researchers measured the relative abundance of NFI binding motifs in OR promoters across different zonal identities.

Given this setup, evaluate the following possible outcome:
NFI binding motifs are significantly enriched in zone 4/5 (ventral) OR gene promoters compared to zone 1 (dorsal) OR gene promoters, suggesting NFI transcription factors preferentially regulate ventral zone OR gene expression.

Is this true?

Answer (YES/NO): YES